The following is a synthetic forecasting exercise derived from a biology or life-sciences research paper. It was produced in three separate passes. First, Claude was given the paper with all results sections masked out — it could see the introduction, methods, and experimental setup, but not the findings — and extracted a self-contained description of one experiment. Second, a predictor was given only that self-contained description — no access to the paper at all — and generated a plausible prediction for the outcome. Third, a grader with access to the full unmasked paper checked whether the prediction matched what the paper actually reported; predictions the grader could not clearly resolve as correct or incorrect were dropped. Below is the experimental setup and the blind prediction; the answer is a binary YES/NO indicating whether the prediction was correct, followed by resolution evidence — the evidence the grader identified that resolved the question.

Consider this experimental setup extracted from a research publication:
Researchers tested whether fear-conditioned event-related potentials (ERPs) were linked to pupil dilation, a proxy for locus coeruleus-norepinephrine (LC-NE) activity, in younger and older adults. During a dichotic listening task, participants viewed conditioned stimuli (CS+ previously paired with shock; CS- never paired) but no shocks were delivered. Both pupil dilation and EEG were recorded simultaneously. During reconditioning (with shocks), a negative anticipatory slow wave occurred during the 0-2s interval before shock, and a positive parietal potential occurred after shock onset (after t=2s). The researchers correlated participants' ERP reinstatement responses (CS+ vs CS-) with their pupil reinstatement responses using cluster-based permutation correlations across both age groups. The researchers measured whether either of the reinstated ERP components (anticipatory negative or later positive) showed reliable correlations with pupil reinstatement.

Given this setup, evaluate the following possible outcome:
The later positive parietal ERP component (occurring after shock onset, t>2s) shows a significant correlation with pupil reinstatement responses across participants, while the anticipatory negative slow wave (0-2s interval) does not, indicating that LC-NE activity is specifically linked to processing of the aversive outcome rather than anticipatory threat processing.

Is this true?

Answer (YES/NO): NO